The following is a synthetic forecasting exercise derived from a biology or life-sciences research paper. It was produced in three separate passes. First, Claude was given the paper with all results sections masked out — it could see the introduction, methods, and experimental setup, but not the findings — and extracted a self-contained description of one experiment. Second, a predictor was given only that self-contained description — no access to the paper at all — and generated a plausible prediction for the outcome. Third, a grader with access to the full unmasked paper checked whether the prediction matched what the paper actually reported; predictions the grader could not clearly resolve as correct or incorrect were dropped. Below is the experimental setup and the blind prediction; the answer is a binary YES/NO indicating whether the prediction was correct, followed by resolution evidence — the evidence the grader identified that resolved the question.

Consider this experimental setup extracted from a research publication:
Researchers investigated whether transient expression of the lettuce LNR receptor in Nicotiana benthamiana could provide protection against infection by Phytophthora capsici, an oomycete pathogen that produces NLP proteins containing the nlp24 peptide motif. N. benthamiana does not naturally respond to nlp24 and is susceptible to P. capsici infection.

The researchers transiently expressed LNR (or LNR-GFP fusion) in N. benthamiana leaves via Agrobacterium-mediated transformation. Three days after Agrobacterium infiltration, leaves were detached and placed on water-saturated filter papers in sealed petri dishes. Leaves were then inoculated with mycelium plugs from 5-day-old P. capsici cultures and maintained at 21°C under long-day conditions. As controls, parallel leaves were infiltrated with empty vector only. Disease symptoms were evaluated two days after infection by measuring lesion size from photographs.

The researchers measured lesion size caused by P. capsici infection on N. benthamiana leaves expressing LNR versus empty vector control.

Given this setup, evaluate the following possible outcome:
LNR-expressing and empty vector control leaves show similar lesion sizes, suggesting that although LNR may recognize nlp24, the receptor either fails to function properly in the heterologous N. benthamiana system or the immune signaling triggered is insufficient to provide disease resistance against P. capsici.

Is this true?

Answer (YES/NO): NO